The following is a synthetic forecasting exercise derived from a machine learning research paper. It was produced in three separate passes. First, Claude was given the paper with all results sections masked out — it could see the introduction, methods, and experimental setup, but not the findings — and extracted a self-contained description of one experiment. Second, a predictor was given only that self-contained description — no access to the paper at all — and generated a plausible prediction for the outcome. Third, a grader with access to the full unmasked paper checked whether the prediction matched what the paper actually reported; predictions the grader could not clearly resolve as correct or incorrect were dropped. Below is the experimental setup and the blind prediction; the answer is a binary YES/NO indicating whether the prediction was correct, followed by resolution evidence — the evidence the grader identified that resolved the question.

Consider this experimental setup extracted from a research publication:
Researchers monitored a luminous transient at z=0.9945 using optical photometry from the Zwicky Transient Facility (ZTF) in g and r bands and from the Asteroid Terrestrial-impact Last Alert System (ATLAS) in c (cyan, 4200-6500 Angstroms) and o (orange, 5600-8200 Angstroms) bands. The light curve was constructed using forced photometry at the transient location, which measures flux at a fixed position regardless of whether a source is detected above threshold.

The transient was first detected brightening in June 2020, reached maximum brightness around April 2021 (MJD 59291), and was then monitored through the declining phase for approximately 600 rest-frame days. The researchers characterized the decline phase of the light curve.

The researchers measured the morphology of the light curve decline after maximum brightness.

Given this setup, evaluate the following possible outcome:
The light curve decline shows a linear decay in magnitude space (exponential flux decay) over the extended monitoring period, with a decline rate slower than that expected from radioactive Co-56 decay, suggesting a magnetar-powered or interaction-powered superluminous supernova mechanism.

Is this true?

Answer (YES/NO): NO